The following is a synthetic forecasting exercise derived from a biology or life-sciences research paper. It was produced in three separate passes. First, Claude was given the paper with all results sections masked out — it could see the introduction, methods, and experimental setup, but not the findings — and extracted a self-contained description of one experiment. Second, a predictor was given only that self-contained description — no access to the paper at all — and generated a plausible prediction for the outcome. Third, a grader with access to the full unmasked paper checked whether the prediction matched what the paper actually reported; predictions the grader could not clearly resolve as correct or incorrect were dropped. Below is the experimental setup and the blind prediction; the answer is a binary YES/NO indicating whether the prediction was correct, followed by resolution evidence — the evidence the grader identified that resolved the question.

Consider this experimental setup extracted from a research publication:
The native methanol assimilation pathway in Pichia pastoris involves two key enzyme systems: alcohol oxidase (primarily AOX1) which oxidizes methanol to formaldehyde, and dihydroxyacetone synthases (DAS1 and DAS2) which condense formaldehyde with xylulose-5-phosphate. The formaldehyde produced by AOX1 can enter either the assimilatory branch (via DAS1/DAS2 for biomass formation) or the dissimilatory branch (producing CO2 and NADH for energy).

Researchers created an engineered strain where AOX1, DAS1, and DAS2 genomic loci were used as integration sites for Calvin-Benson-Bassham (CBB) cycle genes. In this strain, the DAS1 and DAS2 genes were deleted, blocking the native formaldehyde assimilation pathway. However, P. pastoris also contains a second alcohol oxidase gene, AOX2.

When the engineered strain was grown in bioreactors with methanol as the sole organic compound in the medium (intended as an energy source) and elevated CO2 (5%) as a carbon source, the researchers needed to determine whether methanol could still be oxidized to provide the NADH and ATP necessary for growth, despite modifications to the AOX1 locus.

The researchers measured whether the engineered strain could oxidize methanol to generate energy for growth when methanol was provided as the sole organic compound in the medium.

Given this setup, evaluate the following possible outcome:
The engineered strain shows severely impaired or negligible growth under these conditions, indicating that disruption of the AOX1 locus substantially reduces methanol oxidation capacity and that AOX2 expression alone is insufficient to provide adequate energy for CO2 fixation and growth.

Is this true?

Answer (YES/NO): NO